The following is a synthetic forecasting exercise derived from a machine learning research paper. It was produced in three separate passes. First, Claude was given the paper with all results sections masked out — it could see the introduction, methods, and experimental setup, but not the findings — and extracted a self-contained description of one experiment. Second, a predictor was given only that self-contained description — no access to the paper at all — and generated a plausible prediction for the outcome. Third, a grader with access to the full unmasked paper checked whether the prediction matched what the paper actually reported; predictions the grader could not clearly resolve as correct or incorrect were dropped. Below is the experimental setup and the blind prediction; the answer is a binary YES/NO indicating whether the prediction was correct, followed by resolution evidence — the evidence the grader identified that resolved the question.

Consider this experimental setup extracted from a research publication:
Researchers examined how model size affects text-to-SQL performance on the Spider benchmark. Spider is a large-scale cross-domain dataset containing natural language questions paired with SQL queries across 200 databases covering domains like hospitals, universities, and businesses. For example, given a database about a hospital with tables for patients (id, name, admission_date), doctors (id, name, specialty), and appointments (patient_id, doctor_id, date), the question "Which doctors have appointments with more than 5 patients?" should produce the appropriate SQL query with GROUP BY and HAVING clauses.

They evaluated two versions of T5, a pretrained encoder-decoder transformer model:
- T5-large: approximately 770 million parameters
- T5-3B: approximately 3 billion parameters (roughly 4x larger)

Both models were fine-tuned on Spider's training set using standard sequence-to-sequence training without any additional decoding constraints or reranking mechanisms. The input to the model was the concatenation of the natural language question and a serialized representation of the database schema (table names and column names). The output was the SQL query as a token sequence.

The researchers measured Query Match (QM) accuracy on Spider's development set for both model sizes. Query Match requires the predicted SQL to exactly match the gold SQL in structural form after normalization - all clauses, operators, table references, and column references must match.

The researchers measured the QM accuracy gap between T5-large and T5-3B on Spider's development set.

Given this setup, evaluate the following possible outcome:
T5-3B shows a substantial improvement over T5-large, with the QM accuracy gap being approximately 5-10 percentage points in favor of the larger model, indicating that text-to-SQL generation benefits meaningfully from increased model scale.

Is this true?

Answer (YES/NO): NO